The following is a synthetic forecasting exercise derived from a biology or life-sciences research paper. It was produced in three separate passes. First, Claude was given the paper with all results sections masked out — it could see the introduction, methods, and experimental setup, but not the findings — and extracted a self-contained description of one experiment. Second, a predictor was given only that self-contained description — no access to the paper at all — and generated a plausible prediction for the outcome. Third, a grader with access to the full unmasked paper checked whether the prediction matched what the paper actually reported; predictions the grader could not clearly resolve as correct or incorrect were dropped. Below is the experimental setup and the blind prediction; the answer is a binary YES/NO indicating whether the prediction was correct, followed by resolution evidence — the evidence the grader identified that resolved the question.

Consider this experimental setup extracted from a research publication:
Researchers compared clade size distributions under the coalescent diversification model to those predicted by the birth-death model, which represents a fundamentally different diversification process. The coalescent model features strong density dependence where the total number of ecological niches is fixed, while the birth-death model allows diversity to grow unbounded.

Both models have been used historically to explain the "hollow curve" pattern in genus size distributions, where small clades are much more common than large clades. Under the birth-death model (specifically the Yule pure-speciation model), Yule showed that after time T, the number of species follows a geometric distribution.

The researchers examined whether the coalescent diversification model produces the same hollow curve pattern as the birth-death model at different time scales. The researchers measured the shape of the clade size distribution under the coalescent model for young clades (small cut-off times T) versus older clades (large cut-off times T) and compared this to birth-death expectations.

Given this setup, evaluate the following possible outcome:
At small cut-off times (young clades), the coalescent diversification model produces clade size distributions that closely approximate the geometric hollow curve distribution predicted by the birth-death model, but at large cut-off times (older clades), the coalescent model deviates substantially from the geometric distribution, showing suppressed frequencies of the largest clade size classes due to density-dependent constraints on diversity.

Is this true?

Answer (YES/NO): NO